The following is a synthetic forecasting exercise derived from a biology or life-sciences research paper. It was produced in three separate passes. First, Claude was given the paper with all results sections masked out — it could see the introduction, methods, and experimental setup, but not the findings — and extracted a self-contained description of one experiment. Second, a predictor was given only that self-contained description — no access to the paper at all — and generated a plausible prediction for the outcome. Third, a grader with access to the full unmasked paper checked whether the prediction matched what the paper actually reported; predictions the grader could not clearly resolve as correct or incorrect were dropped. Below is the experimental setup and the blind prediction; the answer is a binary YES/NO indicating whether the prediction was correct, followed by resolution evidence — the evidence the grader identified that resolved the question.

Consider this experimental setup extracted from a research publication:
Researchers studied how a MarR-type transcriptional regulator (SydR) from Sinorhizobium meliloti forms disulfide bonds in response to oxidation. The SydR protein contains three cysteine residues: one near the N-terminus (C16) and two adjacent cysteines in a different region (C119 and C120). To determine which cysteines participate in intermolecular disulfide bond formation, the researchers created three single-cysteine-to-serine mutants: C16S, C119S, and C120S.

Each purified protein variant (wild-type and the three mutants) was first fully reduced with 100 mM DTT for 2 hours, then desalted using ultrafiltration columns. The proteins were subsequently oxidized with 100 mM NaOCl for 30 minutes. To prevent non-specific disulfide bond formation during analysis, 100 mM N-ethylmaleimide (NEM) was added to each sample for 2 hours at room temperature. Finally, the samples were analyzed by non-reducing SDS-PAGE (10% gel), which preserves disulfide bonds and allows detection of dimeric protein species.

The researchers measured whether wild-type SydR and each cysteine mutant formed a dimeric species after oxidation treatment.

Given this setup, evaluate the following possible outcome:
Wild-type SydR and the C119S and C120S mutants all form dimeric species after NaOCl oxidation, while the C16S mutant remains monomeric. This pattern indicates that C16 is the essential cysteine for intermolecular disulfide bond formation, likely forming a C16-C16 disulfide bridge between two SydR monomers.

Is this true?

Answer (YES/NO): NO